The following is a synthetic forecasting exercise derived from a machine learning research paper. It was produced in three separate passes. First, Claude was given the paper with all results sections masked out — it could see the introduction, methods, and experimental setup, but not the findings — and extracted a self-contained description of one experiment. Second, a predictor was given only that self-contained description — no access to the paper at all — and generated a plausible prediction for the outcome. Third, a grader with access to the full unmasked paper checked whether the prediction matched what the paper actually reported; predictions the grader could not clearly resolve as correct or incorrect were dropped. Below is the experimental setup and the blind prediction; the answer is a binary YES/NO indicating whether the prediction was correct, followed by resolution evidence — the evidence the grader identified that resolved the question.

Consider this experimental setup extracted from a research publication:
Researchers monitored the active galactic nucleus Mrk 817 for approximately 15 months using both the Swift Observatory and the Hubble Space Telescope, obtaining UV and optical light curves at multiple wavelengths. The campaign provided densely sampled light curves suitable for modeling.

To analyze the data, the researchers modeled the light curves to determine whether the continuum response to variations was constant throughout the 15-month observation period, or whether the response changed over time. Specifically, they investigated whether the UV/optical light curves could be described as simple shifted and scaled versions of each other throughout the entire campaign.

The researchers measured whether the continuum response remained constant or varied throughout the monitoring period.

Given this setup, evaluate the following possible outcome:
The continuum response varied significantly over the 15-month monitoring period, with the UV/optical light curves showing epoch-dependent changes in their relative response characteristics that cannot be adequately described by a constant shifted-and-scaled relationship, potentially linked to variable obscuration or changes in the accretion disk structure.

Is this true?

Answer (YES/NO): YES